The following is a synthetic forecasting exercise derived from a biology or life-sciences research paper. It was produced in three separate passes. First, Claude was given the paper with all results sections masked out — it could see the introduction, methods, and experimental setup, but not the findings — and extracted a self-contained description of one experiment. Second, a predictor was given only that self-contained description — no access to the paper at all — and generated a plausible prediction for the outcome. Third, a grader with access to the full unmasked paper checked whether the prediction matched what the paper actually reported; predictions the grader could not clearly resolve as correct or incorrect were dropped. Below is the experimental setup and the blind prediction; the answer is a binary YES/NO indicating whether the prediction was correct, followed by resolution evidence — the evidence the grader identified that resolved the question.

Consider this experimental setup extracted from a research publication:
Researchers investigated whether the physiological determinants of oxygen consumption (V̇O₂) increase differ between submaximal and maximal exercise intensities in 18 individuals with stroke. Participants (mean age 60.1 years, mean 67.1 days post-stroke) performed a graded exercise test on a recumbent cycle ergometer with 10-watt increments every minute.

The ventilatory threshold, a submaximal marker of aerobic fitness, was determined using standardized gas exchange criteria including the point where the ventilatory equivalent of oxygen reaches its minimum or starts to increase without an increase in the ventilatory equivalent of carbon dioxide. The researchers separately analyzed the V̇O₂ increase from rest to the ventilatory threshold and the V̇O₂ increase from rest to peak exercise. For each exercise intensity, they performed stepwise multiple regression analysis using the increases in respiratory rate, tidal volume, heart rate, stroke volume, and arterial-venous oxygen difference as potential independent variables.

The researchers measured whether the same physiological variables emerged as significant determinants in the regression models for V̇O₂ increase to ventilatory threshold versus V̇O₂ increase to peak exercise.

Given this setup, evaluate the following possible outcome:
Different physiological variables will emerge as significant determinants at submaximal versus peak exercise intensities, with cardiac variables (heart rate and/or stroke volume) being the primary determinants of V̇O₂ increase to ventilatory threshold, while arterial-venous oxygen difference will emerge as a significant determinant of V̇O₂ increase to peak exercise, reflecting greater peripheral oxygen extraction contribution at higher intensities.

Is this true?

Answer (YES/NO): NO